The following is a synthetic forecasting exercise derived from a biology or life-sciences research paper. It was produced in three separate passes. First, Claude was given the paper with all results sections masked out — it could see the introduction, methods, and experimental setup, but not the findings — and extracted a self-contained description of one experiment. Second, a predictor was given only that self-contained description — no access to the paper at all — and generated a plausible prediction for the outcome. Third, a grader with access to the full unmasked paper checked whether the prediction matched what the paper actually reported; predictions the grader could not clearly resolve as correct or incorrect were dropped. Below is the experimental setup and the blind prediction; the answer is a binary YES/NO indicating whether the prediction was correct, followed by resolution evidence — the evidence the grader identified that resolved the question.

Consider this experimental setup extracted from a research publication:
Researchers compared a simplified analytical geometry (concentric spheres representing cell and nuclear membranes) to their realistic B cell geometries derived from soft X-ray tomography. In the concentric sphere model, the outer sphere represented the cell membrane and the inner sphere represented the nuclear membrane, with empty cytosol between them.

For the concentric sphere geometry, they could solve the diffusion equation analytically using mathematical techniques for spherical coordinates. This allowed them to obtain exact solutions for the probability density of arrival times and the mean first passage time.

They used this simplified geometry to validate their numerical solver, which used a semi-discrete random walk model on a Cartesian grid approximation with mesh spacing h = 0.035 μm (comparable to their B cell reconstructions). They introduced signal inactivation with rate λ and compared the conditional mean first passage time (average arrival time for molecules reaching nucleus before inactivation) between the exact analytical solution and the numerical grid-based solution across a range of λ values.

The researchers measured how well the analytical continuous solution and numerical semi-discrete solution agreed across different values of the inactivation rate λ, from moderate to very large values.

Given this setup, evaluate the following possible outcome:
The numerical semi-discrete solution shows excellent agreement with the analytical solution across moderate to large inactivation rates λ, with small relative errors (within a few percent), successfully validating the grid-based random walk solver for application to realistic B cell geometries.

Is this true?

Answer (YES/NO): NO